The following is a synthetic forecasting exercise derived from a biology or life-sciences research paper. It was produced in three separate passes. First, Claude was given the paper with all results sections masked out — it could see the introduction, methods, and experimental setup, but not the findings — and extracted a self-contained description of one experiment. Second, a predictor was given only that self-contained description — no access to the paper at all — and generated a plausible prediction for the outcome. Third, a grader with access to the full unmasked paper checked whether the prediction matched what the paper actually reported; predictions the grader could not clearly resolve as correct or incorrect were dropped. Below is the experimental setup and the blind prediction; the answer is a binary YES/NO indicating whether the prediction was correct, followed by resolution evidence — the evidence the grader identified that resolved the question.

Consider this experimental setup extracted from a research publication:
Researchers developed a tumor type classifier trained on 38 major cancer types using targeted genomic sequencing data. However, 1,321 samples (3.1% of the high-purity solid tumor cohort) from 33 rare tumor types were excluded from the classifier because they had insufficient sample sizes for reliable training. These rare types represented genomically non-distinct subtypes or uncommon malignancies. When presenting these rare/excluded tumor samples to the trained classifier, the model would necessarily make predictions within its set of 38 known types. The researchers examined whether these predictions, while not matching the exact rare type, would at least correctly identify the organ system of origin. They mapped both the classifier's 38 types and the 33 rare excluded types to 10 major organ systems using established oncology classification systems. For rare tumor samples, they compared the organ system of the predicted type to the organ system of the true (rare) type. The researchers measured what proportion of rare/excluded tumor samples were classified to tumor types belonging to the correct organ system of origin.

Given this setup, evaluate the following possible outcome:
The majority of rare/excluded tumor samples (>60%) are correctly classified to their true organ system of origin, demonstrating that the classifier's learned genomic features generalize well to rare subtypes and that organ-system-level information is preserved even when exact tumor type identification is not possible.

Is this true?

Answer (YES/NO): YES